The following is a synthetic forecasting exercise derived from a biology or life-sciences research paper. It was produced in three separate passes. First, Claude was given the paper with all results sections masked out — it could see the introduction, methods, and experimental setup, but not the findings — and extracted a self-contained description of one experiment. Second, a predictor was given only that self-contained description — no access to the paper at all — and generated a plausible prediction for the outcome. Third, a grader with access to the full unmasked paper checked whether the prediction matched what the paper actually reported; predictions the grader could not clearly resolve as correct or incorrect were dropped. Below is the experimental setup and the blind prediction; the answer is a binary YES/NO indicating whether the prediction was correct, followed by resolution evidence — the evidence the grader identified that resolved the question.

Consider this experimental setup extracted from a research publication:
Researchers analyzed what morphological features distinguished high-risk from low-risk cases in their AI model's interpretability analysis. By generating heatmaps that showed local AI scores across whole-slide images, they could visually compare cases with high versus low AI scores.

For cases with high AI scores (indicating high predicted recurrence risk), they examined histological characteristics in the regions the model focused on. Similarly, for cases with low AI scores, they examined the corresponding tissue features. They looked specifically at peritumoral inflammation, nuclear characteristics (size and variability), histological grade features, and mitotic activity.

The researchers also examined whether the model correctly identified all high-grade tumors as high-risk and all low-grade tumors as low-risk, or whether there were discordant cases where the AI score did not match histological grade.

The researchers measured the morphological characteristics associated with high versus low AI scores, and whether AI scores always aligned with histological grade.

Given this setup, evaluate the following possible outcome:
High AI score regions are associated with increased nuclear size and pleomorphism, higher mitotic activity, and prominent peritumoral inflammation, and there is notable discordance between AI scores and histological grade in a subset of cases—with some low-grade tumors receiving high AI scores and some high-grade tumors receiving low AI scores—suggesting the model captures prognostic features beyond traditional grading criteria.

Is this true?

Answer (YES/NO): YES